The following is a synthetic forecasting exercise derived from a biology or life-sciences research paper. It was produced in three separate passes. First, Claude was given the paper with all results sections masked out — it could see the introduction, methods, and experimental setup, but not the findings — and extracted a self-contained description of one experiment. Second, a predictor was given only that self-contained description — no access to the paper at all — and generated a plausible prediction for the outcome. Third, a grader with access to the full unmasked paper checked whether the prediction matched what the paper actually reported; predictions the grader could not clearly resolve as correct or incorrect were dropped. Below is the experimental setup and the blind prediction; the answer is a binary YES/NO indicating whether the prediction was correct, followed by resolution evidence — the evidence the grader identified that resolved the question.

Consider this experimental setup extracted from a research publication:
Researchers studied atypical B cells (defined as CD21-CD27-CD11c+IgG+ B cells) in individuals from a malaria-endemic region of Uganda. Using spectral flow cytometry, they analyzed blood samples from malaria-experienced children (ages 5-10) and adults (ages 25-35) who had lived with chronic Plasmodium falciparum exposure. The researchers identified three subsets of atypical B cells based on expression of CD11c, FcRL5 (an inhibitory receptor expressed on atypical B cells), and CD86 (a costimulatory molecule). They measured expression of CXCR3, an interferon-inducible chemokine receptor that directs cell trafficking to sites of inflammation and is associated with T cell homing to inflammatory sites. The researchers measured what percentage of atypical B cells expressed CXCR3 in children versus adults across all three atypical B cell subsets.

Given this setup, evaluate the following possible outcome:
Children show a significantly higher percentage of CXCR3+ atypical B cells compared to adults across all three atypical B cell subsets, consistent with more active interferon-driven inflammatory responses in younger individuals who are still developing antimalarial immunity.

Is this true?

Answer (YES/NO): NO